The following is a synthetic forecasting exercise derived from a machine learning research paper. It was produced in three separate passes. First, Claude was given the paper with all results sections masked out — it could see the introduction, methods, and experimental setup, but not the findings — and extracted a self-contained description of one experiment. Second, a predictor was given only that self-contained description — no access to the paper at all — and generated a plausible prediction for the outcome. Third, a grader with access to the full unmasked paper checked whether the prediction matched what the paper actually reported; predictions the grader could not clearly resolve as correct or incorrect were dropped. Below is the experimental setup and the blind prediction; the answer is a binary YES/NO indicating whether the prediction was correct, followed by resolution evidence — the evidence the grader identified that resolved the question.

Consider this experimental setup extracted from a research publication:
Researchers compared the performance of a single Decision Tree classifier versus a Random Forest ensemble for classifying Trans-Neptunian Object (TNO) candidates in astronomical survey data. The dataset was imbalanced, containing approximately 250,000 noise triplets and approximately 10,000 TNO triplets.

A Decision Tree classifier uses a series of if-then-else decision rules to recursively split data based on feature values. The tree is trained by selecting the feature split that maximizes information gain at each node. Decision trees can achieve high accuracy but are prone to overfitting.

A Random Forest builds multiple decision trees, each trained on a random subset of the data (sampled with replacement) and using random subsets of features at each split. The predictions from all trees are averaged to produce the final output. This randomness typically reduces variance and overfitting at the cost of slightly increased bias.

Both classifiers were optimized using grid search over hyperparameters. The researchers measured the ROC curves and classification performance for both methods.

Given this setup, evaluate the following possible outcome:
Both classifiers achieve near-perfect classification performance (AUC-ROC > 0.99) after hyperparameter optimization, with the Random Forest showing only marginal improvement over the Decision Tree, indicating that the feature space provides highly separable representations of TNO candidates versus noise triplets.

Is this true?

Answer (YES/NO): NO